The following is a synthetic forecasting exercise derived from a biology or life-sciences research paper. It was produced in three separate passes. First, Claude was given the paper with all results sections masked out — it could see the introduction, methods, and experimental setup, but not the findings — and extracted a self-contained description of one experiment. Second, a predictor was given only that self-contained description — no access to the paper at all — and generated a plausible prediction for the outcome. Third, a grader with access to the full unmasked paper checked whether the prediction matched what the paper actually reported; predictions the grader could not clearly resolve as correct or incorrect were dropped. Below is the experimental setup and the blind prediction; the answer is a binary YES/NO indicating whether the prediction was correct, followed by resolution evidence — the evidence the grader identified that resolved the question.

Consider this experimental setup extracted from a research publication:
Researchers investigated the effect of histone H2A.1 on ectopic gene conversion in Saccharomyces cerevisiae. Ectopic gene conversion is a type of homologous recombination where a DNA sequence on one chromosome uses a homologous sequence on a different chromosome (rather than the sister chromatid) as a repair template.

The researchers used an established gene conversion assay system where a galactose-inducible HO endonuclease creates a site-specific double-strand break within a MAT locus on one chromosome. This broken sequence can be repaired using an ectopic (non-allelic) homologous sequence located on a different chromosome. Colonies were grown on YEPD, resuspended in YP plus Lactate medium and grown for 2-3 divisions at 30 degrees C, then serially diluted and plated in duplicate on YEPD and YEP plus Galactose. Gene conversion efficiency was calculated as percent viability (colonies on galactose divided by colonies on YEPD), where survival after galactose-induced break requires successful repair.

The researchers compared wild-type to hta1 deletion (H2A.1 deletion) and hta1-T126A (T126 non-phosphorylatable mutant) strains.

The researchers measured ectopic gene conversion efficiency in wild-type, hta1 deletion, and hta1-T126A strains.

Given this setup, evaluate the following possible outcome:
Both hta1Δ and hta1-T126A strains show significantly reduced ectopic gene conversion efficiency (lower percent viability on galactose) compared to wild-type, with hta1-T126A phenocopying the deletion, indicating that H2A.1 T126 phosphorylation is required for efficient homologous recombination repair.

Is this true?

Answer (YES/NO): NO